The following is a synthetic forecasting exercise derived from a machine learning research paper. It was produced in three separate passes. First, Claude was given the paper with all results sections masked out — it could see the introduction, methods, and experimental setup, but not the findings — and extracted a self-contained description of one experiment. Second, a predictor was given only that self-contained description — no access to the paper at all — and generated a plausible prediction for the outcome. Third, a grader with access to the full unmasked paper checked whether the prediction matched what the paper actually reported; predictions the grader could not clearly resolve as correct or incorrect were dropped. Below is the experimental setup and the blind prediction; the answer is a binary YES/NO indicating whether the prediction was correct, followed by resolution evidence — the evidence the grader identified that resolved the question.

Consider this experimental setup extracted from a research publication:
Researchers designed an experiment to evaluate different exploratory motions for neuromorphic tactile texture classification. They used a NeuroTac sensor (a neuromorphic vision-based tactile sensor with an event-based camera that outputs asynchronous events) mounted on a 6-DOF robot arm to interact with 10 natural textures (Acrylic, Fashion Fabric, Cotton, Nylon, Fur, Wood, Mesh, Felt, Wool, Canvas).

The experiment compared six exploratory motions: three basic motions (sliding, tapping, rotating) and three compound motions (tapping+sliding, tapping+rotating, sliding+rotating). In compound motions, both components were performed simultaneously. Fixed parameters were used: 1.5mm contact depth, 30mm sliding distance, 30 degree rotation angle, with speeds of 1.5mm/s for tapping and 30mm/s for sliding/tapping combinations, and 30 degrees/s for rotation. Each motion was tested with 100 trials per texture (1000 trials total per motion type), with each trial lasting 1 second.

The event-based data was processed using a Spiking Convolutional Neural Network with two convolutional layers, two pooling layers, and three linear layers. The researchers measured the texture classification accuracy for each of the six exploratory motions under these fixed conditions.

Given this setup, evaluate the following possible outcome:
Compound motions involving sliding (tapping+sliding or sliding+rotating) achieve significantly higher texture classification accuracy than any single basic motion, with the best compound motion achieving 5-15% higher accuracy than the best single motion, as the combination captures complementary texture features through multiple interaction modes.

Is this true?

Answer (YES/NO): NO